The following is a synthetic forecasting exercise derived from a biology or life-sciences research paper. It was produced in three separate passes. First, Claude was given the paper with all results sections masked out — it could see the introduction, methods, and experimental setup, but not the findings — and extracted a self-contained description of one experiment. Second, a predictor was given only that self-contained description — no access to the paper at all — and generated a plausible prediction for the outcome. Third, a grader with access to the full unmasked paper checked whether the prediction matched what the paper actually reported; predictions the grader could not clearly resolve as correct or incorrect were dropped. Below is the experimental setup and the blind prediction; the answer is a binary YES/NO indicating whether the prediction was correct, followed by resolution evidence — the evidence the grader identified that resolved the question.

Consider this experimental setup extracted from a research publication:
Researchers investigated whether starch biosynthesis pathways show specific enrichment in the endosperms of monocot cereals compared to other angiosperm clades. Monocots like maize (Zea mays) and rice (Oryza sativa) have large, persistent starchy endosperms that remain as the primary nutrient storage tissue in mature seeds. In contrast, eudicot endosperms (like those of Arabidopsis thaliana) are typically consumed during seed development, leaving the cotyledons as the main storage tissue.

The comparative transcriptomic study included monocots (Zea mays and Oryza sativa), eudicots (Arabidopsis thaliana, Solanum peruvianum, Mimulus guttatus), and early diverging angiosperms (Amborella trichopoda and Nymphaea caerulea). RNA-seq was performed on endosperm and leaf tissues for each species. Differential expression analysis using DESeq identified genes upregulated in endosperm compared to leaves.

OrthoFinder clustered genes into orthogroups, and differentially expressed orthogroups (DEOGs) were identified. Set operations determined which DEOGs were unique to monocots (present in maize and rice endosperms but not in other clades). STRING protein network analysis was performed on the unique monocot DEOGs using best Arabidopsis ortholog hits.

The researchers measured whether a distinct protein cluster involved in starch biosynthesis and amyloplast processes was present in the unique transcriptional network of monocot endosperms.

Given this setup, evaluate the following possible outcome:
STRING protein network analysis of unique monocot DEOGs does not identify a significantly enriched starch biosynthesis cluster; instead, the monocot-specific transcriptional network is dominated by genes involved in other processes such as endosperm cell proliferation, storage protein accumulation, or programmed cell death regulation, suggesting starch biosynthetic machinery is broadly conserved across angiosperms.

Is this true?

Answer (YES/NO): NO